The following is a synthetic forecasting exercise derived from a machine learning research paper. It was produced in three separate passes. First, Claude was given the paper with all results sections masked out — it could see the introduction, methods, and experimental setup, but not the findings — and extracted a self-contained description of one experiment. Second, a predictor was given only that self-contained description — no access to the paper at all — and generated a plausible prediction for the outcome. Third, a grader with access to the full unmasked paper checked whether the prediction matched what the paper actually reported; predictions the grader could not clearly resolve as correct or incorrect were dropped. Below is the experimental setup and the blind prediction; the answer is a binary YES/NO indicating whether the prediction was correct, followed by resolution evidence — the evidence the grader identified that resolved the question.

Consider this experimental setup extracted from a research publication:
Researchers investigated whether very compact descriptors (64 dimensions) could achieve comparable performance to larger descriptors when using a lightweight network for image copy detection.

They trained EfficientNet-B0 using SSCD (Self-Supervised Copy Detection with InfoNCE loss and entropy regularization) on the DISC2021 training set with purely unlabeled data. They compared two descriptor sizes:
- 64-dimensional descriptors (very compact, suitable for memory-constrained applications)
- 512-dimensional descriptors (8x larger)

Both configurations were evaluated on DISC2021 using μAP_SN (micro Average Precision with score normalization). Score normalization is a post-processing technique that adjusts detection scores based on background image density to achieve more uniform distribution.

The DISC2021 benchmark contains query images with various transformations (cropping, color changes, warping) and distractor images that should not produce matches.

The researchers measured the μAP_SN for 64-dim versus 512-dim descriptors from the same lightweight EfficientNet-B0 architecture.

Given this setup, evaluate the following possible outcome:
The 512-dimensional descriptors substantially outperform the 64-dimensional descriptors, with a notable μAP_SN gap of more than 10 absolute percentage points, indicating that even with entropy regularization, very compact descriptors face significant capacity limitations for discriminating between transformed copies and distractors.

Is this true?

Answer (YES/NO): YES